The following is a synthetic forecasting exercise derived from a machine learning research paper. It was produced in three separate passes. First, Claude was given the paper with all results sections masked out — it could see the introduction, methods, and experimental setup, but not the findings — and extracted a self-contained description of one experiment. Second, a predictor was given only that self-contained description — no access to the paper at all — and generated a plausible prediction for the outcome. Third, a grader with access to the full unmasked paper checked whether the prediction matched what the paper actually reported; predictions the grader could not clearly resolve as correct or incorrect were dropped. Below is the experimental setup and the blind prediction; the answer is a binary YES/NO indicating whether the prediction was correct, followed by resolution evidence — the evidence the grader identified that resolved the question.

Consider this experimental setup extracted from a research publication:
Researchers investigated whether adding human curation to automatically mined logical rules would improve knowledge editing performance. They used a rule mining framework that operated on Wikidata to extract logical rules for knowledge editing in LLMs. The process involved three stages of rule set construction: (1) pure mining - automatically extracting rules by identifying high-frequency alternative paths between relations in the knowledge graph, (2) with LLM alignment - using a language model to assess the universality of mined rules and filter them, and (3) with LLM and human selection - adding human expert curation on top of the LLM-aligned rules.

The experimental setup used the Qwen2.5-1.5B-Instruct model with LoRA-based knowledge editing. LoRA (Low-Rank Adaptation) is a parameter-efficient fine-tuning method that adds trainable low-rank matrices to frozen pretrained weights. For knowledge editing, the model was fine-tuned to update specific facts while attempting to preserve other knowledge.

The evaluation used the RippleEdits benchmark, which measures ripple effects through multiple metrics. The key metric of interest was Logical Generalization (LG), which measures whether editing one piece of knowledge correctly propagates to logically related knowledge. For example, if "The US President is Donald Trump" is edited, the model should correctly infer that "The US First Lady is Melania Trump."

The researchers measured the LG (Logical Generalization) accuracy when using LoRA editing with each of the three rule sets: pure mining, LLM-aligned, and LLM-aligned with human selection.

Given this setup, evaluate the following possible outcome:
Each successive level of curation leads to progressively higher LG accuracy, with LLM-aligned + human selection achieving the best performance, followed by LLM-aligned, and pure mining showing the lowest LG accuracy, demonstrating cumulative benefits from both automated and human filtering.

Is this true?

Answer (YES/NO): NO